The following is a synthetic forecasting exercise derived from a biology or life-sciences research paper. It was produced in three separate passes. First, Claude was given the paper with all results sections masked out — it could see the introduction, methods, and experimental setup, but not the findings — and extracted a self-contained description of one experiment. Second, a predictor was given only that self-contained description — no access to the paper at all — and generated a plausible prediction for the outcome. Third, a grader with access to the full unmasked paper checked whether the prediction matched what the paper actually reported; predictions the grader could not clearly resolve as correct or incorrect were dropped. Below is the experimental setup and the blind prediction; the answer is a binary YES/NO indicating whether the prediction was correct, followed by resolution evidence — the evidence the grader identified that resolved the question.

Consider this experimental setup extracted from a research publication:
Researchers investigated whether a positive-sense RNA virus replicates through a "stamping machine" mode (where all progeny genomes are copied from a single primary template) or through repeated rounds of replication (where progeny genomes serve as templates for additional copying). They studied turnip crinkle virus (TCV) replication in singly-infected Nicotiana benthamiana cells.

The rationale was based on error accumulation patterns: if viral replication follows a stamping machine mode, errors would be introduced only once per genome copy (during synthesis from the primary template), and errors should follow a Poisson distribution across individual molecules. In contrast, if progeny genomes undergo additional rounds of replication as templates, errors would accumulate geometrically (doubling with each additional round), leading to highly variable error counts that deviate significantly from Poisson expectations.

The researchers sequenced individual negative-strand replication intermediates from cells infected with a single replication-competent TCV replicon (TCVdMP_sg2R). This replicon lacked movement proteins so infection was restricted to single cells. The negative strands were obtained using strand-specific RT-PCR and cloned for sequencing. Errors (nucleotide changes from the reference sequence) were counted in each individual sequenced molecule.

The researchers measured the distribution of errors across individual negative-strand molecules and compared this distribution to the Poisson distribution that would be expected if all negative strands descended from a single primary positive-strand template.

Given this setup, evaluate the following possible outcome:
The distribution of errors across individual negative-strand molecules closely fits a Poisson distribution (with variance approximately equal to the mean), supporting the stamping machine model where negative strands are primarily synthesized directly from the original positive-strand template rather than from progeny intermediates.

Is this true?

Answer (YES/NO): YES